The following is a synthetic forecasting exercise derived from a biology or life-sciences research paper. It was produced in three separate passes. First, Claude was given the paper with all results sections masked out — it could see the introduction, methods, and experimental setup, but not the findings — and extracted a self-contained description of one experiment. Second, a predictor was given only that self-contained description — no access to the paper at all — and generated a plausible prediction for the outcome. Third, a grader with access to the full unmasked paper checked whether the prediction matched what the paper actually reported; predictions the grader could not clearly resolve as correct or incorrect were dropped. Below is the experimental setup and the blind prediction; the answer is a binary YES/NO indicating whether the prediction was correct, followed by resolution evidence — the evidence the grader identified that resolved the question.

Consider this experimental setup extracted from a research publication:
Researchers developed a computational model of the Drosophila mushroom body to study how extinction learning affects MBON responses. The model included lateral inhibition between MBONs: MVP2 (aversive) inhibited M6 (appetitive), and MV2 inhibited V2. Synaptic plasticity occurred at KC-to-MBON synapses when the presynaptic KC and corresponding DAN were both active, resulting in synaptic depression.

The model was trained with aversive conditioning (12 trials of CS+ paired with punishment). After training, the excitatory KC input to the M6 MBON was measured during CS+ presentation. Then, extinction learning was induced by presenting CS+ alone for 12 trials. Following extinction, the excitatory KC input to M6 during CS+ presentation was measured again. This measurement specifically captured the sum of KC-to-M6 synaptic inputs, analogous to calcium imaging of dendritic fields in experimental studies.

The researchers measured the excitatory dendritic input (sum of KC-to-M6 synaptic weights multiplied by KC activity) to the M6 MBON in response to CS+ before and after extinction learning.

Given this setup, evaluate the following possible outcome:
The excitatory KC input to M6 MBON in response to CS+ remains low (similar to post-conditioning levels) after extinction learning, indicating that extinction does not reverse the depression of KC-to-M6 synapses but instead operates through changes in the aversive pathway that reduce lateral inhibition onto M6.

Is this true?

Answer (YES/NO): NO